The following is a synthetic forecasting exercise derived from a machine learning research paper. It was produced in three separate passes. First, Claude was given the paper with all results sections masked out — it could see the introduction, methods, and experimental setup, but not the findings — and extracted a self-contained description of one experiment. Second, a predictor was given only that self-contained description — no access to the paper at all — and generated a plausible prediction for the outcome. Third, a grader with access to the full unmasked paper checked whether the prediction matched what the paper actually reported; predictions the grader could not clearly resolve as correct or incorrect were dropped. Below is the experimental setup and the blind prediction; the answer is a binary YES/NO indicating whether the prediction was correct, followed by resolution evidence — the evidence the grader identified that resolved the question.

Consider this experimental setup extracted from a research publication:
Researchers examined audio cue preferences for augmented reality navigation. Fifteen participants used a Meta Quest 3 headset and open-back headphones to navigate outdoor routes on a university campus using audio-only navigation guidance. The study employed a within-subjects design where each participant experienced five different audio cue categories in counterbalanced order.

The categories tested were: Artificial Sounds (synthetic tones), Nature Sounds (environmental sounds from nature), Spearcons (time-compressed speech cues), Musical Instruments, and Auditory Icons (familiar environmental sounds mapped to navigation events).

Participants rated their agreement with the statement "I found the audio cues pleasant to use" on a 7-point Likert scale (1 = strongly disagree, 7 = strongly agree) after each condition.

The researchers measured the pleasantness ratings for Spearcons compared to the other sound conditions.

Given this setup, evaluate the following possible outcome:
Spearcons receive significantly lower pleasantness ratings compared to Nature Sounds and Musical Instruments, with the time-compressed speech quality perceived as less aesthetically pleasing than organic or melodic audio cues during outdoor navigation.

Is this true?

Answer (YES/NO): NO